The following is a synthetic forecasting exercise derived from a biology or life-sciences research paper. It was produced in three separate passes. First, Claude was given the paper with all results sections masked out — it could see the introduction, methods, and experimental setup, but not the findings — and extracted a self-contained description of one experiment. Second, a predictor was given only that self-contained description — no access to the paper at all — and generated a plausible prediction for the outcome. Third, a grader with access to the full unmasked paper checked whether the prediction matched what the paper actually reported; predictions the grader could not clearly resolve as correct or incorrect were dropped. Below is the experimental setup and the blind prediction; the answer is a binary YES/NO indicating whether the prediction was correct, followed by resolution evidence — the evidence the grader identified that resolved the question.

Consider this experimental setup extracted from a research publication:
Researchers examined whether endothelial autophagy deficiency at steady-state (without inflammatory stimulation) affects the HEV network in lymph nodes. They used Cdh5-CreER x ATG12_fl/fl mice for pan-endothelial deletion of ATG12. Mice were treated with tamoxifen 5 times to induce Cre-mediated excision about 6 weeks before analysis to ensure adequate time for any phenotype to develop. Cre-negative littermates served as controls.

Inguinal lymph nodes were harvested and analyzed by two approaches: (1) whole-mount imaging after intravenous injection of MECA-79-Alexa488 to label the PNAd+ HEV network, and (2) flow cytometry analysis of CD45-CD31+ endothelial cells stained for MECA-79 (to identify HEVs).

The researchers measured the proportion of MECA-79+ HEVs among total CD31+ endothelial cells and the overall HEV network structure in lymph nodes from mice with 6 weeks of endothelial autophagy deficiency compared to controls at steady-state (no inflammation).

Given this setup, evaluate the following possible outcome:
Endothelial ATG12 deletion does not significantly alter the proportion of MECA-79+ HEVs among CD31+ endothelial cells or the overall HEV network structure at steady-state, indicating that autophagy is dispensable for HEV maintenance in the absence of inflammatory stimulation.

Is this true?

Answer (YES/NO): NO